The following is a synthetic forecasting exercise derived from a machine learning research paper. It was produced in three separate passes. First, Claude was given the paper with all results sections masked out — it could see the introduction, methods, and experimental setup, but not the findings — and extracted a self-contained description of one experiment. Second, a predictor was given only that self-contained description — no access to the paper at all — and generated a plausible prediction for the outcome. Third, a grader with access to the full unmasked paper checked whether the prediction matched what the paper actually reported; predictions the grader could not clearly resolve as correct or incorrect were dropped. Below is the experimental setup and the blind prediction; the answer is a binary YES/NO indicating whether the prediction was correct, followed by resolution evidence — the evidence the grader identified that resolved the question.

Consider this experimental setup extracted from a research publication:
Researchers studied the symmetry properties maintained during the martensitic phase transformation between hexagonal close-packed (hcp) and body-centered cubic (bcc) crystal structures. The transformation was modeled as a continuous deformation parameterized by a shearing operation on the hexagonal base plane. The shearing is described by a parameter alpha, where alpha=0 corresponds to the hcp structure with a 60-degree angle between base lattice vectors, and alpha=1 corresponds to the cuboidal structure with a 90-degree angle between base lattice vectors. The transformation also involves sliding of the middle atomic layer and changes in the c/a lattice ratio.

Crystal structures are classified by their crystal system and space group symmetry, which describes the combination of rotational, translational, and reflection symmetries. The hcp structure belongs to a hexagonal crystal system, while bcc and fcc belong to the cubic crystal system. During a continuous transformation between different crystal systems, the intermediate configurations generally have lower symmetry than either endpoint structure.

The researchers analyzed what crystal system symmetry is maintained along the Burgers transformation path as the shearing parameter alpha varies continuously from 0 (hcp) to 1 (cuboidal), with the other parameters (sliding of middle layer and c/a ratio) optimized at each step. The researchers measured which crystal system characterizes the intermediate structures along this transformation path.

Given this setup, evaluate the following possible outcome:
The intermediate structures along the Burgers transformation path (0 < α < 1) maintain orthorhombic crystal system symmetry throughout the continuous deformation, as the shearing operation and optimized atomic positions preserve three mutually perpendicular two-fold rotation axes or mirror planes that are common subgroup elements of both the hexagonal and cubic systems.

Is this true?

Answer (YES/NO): NO